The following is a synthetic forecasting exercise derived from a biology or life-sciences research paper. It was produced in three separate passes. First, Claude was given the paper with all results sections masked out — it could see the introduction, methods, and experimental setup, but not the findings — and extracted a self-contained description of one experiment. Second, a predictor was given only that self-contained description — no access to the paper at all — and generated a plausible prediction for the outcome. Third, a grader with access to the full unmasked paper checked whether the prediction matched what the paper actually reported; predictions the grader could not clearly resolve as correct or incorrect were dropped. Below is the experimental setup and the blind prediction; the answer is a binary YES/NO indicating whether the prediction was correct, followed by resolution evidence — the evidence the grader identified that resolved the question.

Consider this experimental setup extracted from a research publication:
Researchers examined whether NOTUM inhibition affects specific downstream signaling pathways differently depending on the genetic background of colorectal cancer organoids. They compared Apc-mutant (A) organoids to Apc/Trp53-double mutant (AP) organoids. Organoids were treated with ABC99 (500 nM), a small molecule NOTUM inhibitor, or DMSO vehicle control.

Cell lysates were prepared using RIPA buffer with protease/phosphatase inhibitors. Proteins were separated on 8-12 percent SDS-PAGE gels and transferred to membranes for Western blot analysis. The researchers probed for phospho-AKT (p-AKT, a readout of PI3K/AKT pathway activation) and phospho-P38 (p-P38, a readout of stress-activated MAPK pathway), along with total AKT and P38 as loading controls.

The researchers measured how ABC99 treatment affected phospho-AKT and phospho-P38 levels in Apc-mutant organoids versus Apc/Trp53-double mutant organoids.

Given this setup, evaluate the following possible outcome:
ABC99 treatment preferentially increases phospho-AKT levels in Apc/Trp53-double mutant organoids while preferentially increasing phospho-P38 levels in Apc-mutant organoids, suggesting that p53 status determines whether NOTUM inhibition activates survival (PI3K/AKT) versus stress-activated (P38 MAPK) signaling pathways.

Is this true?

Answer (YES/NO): NO